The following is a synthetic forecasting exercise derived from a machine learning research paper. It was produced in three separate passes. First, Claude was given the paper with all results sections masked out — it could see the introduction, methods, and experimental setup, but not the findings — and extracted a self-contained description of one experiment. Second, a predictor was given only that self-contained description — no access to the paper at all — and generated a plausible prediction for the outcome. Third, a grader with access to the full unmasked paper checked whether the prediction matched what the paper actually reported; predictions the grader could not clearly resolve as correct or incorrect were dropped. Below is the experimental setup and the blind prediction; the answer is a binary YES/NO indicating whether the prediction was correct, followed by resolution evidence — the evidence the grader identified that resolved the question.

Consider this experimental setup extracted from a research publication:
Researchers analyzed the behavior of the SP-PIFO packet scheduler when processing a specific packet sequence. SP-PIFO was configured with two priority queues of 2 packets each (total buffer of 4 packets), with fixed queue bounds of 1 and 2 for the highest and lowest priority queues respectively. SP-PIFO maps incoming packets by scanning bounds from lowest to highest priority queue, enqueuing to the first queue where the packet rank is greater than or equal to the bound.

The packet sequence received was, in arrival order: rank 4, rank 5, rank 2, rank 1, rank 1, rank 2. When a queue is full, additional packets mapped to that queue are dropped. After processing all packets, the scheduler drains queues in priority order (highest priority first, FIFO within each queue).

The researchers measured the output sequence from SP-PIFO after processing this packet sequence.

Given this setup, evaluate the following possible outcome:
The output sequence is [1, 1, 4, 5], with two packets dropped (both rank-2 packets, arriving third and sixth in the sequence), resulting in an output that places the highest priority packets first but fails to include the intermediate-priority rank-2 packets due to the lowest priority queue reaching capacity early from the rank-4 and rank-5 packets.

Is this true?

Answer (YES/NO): YES